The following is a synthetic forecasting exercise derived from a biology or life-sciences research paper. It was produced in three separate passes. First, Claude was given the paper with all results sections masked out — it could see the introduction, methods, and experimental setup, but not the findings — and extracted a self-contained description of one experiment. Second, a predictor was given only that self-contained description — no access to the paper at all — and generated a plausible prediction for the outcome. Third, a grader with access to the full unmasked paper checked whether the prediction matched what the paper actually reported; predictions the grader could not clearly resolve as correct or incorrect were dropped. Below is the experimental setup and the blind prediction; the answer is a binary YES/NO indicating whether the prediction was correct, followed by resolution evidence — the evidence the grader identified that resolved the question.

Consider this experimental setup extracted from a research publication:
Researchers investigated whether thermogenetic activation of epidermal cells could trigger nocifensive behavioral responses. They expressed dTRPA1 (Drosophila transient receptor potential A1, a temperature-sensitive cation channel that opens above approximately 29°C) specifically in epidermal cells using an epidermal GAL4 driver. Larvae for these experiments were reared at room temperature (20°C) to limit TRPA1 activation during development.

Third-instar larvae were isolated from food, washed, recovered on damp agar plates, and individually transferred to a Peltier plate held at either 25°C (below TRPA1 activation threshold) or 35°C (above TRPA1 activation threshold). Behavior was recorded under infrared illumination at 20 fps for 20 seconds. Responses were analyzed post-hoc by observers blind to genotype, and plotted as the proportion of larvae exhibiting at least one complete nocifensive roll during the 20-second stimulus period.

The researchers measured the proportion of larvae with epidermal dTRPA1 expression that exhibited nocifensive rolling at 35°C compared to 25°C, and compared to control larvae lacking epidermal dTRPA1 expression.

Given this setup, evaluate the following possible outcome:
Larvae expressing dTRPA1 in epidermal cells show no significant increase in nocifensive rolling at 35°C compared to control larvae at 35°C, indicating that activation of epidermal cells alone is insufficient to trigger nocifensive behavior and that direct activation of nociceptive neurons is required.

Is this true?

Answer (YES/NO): NO